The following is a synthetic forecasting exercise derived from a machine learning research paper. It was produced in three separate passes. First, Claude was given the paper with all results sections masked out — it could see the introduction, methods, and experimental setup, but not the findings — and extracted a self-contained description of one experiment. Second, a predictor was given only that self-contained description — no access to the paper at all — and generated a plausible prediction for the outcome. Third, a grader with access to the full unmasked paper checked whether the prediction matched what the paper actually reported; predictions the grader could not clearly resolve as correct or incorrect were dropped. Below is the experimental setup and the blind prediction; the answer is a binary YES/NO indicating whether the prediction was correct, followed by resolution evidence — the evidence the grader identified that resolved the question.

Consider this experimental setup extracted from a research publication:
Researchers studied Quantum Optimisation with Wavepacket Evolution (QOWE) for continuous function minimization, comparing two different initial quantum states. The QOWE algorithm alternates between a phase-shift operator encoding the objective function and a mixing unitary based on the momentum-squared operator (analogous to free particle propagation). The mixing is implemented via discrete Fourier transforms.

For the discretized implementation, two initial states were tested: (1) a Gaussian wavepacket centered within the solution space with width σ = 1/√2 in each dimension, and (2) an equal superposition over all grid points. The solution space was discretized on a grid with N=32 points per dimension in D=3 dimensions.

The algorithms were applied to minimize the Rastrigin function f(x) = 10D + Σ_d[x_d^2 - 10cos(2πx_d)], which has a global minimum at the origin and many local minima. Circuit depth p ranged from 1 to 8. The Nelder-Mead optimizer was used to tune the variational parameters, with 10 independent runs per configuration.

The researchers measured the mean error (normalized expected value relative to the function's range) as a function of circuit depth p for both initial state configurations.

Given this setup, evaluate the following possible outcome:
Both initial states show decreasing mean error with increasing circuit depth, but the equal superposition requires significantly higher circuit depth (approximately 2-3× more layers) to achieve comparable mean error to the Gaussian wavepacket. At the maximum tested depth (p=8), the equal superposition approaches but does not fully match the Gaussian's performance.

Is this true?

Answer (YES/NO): NO